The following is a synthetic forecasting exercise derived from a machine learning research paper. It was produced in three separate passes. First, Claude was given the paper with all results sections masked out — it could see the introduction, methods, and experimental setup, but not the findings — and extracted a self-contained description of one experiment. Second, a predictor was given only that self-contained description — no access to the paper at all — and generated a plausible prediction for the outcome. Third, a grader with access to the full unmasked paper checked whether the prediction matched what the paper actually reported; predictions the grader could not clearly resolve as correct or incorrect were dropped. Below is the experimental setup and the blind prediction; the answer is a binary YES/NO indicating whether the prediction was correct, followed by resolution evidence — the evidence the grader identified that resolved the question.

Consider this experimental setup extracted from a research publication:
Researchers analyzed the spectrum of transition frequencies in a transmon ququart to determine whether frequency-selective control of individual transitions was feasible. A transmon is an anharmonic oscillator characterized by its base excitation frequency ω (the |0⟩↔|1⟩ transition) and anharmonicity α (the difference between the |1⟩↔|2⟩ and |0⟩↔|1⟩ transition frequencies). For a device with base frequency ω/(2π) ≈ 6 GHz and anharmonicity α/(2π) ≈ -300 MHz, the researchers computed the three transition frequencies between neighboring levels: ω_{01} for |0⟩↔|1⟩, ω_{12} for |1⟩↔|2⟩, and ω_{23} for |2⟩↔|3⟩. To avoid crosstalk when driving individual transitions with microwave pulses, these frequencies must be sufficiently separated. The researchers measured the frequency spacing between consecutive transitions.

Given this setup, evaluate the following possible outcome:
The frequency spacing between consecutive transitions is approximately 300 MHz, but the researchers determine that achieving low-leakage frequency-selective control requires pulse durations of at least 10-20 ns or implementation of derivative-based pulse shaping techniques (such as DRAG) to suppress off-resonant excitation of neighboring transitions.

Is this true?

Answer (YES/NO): NO